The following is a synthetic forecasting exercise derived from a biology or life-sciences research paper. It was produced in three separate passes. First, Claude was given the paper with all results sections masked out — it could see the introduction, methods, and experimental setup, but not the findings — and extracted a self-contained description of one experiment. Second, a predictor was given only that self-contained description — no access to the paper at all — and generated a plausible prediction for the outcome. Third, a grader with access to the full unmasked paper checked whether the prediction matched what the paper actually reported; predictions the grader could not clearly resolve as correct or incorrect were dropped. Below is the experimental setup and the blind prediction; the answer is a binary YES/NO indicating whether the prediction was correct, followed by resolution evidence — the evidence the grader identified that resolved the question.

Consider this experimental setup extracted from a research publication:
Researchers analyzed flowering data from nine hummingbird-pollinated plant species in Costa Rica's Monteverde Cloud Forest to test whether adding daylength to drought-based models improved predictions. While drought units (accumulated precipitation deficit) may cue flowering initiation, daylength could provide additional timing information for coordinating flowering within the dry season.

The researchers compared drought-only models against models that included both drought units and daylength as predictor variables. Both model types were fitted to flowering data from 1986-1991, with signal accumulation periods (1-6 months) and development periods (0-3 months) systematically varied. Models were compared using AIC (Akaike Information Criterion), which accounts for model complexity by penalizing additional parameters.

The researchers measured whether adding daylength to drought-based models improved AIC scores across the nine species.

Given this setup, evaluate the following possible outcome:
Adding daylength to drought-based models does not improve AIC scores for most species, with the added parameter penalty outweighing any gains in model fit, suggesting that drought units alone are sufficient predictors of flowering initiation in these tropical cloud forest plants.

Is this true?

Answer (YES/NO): NO